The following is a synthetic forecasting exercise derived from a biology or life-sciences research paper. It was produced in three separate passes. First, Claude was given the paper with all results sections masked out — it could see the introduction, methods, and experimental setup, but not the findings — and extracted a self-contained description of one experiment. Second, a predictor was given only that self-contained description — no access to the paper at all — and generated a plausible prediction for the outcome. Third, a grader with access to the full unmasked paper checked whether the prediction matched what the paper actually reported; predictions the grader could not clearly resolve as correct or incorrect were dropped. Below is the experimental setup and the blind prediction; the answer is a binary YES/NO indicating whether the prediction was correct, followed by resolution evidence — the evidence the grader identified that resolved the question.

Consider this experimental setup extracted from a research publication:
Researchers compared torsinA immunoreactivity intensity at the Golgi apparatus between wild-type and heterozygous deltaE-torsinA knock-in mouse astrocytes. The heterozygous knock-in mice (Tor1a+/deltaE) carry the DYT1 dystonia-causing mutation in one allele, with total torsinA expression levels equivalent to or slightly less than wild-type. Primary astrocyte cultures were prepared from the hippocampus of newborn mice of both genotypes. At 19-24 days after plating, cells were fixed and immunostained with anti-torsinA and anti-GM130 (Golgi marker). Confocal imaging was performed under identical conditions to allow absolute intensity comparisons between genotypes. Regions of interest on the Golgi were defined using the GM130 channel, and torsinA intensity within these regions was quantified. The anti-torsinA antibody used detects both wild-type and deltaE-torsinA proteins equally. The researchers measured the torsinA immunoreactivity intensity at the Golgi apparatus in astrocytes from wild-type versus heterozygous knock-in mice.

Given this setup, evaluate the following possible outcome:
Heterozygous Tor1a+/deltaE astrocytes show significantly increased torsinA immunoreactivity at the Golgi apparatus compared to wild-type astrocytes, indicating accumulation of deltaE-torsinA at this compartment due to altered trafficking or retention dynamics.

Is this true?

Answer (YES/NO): NO